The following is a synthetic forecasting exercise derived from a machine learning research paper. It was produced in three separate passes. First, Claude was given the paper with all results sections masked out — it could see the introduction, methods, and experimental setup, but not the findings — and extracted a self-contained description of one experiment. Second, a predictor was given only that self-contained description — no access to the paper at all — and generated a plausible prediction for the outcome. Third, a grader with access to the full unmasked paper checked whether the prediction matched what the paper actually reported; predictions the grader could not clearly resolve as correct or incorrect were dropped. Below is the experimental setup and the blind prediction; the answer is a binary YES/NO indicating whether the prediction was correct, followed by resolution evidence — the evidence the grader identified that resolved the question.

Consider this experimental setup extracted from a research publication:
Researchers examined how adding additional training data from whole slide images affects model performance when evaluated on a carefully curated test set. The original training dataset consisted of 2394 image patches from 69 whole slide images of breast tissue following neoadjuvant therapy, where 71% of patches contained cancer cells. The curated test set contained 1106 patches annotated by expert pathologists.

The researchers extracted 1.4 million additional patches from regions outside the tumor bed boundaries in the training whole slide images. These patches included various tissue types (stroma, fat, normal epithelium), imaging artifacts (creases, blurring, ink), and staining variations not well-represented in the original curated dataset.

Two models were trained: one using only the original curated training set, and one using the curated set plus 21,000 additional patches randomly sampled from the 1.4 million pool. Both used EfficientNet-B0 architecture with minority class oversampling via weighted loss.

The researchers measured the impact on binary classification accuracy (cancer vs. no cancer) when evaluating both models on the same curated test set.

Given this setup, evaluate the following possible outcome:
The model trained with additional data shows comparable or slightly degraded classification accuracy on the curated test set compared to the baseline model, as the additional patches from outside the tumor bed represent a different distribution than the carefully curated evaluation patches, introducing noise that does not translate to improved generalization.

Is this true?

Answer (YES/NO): YES